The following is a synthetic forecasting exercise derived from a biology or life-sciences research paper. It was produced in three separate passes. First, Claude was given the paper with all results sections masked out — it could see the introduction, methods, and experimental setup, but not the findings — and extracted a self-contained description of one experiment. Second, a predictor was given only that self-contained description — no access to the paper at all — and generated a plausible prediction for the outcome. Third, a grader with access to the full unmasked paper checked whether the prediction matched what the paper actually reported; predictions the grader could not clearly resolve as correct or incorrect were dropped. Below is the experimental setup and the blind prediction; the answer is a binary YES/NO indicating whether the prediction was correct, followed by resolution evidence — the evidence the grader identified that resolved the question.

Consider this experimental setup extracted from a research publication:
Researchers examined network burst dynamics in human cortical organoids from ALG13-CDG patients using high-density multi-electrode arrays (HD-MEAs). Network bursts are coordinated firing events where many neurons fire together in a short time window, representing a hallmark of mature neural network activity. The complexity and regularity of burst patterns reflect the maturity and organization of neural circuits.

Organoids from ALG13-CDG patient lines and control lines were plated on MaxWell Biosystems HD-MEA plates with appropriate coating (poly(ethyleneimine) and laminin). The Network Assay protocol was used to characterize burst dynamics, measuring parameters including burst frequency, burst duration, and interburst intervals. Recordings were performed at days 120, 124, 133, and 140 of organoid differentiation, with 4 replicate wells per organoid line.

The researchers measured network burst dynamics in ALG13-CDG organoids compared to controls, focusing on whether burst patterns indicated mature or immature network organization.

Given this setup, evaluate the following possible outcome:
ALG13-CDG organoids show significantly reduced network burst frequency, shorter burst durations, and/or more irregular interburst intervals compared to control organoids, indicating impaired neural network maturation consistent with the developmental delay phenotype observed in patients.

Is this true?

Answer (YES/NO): NO